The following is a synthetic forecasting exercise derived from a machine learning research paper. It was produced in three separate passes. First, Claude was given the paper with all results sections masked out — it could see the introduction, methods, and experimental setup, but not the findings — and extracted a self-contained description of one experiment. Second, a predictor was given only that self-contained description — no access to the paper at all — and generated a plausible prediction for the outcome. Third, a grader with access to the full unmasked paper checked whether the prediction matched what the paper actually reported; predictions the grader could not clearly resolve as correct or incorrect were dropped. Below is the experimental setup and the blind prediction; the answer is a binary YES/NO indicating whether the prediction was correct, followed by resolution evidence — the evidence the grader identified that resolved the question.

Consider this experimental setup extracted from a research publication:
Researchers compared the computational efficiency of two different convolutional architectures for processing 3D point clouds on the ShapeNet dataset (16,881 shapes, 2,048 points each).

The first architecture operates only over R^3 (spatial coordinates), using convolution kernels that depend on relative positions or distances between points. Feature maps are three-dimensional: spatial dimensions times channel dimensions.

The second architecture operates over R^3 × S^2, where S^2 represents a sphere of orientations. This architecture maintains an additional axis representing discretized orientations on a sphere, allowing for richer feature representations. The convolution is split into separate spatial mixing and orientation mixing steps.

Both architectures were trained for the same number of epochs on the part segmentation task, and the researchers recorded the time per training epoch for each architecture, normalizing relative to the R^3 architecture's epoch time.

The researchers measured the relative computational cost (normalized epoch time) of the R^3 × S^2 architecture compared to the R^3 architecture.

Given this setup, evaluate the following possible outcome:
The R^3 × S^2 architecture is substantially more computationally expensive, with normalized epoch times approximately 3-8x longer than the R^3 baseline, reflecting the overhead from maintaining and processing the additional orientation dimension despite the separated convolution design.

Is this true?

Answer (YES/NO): YES